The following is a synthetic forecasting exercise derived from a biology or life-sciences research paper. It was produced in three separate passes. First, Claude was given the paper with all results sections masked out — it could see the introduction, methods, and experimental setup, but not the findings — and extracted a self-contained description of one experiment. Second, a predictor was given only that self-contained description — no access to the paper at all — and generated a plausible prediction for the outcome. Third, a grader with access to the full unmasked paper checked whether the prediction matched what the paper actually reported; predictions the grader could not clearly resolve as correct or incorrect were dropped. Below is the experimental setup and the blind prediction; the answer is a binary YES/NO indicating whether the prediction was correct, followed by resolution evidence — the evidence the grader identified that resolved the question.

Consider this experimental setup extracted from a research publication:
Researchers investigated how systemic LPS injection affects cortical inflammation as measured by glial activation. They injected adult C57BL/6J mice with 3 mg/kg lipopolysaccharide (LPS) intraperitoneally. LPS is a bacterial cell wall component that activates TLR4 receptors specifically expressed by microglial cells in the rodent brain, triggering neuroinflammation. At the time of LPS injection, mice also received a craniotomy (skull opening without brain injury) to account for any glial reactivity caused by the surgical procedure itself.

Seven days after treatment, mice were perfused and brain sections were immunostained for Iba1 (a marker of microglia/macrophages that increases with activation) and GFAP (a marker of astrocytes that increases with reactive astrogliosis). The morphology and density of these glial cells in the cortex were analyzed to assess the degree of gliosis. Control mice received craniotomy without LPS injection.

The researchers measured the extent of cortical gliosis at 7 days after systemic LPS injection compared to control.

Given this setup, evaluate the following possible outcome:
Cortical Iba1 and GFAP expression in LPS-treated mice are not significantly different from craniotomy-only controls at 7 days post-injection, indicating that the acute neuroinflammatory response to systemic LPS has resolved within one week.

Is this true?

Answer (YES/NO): NO